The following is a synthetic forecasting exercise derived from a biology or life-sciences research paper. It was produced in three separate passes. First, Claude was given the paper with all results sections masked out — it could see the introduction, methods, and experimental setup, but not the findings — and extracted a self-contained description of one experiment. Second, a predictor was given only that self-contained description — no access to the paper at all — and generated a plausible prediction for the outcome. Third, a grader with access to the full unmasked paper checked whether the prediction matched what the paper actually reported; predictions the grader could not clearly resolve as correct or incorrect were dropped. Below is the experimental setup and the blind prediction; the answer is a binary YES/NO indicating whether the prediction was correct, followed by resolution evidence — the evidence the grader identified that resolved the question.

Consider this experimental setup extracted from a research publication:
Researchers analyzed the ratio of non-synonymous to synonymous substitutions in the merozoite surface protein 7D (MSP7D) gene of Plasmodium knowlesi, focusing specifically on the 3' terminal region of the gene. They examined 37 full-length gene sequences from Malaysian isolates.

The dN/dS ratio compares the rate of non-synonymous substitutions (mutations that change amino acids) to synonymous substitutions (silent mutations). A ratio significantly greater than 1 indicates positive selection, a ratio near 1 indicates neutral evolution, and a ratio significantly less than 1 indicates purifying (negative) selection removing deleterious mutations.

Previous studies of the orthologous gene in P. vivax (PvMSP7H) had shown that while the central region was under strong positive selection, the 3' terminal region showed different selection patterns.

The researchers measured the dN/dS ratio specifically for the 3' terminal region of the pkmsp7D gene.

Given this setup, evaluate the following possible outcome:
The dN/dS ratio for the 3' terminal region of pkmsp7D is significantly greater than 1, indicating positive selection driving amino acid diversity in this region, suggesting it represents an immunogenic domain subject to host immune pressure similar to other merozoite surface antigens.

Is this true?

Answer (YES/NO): NO